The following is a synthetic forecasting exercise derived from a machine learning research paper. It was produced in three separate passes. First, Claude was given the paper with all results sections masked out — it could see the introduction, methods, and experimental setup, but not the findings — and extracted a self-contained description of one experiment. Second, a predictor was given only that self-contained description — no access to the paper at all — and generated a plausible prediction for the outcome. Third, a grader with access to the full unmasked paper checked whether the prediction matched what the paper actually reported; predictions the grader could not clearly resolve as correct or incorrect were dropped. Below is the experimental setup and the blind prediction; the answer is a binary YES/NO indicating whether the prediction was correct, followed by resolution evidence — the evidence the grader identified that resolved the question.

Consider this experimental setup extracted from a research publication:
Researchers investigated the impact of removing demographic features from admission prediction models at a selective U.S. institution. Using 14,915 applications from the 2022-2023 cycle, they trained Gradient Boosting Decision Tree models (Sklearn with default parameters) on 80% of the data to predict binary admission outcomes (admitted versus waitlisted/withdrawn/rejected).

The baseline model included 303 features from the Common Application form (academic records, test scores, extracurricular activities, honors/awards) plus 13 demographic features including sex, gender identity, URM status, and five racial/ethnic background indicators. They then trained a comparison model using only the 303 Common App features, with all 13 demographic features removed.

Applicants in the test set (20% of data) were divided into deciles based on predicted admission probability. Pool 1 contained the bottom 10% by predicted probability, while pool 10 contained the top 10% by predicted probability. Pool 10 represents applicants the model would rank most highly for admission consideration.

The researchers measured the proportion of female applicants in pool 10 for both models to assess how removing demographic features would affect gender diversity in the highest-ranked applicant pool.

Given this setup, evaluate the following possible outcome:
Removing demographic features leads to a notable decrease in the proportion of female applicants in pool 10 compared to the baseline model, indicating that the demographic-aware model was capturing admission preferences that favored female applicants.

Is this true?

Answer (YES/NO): NO